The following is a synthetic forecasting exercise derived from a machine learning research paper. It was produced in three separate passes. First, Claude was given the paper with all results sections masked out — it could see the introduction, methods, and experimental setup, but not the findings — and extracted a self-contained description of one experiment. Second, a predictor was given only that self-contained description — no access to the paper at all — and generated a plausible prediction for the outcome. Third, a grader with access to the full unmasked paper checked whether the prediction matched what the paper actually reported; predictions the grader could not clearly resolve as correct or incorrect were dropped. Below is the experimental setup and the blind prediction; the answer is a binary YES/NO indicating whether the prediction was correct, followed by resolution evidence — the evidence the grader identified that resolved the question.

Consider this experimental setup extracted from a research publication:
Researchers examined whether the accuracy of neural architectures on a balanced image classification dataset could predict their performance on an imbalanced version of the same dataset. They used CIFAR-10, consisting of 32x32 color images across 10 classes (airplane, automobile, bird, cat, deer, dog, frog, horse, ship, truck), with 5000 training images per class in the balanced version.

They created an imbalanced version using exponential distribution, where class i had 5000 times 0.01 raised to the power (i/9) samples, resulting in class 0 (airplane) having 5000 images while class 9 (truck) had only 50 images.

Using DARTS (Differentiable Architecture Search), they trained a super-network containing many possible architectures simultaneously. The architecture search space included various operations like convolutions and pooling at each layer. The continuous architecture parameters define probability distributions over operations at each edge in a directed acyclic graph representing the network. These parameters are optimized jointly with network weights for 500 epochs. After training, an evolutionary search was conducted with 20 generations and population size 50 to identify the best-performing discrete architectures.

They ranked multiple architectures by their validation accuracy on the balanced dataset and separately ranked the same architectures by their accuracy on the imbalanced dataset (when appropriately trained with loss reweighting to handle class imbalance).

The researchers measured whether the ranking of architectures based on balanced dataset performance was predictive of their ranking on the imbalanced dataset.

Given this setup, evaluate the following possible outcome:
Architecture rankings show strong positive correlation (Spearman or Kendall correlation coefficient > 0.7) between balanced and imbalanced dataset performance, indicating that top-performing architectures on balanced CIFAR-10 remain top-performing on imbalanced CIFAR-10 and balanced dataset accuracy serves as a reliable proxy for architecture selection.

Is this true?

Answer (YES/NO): NO